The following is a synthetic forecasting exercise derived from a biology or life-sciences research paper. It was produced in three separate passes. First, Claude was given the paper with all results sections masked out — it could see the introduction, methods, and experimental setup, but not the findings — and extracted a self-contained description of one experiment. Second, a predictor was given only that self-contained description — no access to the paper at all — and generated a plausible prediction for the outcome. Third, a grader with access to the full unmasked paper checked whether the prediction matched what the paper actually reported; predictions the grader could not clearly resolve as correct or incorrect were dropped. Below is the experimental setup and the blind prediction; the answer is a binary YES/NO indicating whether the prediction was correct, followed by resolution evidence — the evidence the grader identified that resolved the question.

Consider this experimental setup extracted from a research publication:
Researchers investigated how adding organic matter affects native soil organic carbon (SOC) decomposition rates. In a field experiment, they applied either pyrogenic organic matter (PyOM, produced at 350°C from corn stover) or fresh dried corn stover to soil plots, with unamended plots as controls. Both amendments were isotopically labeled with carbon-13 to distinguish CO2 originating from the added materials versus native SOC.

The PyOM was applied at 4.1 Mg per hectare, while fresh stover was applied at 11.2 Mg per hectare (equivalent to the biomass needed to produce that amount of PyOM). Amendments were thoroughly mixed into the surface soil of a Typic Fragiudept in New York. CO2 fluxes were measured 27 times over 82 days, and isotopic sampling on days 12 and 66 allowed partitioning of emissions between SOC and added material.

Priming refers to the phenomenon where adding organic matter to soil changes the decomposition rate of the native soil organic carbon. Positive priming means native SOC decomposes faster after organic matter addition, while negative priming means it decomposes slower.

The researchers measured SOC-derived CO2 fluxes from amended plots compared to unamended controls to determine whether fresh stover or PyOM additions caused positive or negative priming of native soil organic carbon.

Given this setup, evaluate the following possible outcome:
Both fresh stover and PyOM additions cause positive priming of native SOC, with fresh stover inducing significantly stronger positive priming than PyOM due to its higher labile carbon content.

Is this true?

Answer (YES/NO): NO